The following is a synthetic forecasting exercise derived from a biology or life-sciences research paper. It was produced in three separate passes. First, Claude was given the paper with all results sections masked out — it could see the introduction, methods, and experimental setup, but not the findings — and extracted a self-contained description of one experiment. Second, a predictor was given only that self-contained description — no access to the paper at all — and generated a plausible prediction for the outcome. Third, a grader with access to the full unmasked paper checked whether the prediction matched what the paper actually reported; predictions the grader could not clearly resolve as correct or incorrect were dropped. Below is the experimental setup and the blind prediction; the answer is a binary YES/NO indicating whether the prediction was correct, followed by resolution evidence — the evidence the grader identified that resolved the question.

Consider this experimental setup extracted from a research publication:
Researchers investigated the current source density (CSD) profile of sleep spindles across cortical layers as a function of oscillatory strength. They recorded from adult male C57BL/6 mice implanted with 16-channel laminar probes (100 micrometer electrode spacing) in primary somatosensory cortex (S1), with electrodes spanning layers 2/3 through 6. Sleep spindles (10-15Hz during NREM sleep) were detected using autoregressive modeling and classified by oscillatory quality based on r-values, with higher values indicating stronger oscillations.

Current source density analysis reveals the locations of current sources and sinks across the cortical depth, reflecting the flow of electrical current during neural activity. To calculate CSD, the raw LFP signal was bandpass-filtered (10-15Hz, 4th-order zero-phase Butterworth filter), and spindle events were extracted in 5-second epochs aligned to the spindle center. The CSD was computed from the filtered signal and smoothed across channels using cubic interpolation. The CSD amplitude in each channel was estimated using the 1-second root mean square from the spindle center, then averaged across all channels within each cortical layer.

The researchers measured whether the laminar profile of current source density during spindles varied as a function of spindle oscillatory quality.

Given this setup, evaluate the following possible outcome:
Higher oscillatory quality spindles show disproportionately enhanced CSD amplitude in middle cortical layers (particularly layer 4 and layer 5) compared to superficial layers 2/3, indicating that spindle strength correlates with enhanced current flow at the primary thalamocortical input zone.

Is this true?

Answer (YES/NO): NO